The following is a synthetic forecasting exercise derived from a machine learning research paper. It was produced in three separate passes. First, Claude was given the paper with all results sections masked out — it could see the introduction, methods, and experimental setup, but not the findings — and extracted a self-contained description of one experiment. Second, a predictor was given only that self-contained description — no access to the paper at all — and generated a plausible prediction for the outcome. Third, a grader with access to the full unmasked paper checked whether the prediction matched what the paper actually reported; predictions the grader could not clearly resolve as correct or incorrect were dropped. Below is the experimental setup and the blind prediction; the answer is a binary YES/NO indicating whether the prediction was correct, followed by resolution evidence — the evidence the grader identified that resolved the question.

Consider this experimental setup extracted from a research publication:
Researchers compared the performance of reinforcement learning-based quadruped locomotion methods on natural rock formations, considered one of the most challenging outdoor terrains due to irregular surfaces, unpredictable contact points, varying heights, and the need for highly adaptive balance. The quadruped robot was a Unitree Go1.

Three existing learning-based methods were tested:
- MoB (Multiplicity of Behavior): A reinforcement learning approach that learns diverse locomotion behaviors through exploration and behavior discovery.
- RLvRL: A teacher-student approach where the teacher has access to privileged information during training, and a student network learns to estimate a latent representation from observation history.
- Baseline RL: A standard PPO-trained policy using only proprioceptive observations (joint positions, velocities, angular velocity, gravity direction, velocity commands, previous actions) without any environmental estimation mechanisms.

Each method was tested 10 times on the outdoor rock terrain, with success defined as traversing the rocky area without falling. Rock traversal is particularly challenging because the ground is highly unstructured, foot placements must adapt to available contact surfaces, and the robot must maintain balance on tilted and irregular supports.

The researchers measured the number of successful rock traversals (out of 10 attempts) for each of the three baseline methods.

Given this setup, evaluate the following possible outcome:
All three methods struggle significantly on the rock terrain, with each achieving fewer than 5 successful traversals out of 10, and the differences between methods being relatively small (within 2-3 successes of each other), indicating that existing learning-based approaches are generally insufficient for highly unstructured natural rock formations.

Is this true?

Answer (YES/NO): YES